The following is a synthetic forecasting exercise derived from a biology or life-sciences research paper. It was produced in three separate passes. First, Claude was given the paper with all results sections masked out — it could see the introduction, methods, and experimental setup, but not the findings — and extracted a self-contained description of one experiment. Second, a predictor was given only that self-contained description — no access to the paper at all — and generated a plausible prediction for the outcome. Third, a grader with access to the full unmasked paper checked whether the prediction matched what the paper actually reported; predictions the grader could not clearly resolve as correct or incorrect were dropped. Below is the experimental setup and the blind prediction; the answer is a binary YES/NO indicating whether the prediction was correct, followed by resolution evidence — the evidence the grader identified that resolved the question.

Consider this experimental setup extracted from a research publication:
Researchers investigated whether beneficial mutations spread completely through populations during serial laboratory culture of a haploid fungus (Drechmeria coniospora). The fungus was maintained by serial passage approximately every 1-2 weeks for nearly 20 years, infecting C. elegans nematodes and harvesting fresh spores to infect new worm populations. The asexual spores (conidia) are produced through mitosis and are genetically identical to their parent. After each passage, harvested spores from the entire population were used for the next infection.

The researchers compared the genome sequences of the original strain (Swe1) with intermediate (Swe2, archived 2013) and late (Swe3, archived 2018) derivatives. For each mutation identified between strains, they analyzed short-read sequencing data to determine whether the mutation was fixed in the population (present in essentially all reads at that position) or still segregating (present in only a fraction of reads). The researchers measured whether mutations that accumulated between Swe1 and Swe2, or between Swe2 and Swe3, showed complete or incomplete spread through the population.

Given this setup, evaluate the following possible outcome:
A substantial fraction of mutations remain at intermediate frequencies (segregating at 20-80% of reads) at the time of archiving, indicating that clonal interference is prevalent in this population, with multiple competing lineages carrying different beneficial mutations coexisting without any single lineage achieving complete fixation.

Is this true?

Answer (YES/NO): NO